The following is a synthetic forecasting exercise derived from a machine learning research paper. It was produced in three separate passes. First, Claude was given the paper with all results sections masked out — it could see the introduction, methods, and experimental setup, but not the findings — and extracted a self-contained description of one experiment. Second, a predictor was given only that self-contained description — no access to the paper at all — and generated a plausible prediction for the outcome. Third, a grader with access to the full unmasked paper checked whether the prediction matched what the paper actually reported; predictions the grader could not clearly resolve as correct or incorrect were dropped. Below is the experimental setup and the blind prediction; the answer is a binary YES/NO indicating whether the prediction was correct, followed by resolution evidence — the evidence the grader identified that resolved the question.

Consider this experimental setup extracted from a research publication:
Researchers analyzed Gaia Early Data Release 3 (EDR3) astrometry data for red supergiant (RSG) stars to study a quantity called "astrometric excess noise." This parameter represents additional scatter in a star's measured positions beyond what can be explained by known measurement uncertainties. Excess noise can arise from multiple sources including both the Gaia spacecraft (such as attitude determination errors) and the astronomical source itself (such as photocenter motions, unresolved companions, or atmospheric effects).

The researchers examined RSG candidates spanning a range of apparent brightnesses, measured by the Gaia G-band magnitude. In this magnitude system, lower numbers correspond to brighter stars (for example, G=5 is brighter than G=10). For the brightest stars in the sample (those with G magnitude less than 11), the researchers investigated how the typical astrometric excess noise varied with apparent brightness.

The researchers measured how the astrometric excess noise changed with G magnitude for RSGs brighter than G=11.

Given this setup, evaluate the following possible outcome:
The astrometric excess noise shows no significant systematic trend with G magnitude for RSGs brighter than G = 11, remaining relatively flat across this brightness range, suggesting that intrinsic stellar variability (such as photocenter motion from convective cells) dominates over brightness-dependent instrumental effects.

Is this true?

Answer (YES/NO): NO